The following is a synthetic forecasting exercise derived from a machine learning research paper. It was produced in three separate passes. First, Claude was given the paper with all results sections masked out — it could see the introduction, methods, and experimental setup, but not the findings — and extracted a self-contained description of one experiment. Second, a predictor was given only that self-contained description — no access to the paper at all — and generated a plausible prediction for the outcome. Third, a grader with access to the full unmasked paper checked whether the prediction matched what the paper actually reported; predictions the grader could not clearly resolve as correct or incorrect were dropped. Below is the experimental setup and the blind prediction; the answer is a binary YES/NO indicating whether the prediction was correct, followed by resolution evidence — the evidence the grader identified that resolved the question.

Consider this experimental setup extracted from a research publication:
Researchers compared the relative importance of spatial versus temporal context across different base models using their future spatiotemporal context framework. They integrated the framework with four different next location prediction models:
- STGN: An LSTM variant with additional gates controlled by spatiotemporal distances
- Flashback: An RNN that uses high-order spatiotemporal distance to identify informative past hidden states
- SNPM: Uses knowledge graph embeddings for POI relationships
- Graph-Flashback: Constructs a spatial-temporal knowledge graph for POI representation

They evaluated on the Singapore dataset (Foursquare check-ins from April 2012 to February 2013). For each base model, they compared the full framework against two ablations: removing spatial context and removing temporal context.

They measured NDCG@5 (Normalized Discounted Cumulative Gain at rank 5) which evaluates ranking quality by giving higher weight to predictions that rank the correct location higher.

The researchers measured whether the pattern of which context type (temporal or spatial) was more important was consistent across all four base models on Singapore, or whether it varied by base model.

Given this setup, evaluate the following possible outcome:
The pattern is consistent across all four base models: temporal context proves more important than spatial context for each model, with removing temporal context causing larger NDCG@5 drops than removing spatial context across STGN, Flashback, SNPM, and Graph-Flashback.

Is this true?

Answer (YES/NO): NO